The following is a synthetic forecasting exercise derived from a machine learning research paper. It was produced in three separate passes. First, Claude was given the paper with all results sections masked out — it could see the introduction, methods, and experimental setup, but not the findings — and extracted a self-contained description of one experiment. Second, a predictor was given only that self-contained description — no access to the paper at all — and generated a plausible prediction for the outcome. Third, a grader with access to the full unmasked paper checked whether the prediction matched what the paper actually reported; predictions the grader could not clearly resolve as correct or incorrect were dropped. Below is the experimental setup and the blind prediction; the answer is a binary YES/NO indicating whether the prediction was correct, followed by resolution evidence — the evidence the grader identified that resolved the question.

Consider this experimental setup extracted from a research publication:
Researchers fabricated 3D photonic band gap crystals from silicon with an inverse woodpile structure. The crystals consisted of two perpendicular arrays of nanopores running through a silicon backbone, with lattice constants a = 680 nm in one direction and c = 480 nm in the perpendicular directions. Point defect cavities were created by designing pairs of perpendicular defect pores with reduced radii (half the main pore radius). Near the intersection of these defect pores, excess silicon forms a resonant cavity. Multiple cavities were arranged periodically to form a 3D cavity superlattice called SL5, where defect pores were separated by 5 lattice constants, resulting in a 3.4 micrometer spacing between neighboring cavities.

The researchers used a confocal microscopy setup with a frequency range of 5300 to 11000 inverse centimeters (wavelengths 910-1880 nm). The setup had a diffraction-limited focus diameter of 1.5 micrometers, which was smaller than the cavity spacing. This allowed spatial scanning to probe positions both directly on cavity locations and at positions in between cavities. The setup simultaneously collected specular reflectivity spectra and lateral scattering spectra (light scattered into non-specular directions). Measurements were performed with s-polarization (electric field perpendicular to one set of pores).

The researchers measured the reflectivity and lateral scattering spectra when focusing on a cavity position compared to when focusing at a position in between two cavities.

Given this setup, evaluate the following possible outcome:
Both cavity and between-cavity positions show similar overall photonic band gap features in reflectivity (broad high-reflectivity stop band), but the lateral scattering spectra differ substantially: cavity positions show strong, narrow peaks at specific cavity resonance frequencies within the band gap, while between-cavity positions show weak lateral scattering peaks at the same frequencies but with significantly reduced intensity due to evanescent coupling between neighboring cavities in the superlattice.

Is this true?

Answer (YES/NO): NO